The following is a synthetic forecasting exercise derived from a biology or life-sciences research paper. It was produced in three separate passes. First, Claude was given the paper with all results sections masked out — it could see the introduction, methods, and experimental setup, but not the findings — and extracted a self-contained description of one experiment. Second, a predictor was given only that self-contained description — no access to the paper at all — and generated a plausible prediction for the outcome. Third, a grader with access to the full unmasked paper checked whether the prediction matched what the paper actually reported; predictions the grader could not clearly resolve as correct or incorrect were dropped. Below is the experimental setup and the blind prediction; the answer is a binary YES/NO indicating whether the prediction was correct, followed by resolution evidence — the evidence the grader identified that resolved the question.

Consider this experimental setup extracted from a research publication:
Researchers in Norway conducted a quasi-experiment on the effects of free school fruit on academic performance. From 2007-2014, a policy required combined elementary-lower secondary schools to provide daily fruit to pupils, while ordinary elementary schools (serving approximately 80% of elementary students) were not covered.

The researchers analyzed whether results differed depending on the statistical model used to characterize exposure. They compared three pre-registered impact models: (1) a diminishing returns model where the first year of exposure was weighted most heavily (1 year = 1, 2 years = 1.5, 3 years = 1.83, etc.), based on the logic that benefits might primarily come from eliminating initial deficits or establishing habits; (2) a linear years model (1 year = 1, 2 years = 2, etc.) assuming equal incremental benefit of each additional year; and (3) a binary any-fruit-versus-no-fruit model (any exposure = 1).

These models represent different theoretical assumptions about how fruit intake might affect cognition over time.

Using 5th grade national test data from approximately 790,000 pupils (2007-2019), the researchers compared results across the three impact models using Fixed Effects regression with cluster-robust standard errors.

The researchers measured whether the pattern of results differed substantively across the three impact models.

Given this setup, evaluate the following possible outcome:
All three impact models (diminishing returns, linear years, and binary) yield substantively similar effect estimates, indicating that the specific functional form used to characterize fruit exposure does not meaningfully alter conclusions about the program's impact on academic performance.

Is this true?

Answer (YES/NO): YES